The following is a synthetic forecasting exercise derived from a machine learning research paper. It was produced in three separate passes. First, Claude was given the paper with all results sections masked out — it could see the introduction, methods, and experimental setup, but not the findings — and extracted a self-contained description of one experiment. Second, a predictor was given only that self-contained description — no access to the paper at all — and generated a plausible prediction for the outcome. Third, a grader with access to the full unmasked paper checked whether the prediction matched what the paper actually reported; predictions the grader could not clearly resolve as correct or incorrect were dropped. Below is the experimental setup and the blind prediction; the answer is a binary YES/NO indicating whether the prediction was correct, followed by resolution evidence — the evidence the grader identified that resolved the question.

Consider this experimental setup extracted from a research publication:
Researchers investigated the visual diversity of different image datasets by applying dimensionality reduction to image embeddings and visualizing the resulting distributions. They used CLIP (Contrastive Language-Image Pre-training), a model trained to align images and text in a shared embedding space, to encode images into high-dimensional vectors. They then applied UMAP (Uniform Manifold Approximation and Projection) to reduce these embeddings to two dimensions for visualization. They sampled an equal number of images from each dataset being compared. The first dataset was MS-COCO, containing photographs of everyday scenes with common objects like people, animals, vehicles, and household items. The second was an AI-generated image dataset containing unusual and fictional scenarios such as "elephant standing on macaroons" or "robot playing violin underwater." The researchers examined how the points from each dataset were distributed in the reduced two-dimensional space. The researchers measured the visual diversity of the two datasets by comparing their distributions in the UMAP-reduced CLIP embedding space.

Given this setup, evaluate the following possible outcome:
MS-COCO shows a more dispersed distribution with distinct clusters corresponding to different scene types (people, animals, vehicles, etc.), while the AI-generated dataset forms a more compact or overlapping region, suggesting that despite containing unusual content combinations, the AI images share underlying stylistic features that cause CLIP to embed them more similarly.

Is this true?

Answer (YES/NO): NO